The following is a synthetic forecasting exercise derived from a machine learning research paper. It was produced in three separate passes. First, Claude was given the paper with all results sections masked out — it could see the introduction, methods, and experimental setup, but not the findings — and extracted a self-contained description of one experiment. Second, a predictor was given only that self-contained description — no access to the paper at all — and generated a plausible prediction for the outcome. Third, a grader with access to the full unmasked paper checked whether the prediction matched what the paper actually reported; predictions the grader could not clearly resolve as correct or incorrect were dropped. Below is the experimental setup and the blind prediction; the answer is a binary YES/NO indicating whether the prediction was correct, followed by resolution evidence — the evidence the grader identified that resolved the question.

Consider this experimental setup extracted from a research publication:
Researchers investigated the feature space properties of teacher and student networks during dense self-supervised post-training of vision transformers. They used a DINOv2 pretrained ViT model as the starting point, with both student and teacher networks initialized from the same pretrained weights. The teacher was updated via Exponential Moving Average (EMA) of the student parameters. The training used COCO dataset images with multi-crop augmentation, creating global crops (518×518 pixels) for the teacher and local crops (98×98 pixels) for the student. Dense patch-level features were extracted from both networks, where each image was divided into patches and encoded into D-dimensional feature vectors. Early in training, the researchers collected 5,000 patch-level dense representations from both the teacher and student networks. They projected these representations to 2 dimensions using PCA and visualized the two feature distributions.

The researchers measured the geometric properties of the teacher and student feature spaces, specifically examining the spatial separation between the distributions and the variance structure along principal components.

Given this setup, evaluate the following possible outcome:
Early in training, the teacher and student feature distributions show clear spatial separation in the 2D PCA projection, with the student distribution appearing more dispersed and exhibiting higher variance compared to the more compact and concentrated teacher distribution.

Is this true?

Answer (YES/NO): NO